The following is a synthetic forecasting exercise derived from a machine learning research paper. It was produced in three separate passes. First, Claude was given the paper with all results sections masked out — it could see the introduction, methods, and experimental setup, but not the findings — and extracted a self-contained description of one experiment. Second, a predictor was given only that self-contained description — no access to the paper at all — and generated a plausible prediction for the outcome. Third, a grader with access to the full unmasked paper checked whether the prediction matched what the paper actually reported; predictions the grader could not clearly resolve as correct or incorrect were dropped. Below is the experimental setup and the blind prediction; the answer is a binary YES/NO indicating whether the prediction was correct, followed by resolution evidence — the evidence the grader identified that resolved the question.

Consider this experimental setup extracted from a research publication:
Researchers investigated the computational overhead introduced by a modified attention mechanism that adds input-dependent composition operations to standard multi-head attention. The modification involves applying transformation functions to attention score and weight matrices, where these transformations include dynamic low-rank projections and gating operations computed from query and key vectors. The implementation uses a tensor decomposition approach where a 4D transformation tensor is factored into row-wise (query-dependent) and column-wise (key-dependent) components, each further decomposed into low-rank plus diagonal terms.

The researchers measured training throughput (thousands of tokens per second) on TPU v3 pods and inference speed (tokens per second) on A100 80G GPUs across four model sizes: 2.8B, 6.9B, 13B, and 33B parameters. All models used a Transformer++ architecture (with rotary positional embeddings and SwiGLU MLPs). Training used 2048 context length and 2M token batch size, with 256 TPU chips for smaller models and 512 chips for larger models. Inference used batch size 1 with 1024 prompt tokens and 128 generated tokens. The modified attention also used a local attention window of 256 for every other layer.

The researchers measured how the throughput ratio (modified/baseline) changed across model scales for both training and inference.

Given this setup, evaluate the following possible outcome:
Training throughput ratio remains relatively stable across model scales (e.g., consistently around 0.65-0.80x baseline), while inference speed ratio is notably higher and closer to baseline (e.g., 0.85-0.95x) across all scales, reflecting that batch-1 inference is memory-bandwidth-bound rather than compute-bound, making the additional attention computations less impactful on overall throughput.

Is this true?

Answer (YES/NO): NO